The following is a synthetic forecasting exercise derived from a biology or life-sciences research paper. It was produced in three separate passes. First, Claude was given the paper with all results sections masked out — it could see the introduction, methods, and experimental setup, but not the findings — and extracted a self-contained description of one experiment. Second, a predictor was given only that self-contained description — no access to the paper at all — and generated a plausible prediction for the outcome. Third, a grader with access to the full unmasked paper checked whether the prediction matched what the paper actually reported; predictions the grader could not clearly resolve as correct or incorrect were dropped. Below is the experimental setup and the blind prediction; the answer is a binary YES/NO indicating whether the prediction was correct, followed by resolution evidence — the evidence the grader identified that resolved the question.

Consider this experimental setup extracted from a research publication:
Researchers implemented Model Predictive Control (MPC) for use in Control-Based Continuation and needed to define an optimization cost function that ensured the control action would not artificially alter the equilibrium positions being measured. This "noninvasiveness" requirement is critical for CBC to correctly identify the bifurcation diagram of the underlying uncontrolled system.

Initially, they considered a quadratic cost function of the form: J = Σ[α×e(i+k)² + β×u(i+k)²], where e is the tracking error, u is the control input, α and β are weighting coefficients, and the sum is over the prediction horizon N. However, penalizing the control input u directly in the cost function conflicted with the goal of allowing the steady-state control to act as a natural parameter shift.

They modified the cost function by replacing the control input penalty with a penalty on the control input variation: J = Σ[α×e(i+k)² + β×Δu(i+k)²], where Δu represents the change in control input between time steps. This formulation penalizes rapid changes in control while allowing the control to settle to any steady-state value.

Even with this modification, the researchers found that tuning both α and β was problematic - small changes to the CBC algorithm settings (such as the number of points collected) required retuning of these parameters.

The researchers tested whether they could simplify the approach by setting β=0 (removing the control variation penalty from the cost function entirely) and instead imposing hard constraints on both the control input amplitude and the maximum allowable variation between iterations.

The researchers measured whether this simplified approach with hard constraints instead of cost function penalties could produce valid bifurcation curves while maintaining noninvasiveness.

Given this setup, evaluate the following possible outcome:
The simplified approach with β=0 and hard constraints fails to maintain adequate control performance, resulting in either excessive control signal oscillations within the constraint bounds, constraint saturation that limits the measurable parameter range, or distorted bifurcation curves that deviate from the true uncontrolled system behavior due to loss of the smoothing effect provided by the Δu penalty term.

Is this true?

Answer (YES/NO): NO